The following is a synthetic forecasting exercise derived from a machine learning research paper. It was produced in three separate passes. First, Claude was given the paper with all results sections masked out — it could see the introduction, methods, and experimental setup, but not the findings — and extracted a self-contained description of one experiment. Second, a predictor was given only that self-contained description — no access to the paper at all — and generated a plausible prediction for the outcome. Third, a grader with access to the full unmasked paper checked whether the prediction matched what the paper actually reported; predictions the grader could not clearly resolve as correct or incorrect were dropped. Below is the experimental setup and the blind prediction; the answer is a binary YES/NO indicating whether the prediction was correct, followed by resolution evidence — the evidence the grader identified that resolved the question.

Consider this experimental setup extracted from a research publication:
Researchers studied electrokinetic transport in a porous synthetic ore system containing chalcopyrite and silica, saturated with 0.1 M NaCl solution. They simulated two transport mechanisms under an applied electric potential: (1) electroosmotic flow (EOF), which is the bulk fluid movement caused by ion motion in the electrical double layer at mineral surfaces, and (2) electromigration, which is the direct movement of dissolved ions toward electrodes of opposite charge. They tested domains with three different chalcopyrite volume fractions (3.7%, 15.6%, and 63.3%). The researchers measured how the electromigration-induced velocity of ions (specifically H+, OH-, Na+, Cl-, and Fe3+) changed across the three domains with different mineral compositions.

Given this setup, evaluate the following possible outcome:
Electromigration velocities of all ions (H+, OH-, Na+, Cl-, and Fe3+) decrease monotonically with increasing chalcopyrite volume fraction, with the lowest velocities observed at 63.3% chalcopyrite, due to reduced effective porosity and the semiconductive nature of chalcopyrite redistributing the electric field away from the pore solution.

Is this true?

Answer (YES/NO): NO